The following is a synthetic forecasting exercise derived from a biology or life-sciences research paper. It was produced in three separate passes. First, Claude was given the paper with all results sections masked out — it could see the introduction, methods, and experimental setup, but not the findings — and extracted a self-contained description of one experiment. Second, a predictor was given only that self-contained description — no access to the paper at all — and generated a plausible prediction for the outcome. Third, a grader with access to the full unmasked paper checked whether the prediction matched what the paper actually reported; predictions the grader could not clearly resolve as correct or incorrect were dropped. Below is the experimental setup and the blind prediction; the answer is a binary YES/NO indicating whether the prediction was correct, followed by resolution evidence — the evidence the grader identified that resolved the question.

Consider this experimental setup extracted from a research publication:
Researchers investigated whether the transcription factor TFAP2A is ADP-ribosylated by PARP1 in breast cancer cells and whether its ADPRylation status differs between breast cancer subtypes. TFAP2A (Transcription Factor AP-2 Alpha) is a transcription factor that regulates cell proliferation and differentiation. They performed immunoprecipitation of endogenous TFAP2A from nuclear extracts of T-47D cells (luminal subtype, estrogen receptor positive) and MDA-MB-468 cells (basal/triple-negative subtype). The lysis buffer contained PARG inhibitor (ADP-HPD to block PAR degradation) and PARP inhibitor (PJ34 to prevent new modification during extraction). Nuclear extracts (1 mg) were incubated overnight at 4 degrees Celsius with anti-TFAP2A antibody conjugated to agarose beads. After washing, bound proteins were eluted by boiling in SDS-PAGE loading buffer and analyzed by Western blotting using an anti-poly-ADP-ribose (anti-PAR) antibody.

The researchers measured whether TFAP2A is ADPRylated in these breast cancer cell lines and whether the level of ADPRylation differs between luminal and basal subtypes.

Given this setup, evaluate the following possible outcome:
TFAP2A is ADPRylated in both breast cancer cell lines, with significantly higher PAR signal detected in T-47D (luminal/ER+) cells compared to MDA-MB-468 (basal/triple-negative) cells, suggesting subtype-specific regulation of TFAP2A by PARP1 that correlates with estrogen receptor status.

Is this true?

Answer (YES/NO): NO